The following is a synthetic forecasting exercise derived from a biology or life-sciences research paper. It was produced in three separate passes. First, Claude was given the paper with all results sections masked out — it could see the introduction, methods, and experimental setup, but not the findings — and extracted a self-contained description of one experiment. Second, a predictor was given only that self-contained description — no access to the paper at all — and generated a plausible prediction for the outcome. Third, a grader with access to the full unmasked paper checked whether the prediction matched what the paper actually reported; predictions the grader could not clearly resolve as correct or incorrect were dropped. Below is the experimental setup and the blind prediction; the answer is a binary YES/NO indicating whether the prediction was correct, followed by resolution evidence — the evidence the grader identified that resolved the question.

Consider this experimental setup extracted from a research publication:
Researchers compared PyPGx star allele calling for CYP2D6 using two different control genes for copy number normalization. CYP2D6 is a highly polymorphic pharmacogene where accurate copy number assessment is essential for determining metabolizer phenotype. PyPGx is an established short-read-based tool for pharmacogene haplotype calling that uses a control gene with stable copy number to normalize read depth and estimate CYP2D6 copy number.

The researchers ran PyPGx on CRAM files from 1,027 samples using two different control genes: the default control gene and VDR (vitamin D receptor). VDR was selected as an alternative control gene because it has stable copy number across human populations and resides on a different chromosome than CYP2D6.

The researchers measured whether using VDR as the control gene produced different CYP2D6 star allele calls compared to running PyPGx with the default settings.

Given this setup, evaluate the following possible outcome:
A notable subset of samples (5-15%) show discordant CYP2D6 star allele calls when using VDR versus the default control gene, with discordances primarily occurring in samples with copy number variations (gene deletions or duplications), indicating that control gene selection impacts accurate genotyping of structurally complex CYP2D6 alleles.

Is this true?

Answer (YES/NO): NO